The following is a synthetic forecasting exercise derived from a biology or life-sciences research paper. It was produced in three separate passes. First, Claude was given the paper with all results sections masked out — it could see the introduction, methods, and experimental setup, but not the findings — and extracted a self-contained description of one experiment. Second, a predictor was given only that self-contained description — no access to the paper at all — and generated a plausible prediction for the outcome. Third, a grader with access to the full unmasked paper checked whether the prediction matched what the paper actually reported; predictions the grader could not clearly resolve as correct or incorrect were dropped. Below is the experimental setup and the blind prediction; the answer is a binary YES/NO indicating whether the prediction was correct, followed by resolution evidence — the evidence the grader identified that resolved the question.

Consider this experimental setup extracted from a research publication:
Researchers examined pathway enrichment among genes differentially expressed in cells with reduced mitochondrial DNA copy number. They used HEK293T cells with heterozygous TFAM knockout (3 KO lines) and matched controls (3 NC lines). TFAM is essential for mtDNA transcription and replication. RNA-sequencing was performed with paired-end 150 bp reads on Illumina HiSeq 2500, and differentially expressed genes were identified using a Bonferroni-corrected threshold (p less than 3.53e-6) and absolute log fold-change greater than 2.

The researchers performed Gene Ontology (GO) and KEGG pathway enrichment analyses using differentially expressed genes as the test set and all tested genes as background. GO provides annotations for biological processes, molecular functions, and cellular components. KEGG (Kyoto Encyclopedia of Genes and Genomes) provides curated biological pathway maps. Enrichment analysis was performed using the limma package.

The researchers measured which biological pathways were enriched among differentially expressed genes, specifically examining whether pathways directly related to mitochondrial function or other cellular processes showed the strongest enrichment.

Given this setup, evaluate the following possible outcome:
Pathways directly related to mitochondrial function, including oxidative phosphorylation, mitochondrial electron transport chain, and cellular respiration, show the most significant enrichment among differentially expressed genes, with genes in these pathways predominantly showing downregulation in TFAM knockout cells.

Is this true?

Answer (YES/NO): NO